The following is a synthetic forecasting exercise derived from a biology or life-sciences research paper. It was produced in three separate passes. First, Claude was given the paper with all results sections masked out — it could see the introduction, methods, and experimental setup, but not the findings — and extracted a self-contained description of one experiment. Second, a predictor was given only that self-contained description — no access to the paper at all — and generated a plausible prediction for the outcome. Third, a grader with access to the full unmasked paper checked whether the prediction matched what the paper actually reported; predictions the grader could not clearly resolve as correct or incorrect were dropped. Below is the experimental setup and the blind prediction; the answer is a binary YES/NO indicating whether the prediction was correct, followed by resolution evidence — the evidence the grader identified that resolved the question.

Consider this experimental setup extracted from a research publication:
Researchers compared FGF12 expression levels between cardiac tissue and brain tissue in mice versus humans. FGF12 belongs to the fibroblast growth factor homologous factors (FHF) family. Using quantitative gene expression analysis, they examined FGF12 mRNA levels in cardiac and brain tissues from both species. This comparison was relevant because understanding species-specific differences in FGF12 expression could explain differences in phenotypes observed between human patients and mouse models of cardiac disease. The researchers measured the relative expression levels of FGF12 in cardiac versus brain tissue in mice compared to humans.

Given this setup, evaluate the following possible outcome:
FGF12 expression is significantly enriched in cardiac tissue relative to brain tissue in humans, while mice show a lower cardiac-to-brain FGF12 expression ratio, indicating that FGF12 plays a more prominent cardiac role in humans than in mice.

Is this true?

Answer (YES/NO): YES